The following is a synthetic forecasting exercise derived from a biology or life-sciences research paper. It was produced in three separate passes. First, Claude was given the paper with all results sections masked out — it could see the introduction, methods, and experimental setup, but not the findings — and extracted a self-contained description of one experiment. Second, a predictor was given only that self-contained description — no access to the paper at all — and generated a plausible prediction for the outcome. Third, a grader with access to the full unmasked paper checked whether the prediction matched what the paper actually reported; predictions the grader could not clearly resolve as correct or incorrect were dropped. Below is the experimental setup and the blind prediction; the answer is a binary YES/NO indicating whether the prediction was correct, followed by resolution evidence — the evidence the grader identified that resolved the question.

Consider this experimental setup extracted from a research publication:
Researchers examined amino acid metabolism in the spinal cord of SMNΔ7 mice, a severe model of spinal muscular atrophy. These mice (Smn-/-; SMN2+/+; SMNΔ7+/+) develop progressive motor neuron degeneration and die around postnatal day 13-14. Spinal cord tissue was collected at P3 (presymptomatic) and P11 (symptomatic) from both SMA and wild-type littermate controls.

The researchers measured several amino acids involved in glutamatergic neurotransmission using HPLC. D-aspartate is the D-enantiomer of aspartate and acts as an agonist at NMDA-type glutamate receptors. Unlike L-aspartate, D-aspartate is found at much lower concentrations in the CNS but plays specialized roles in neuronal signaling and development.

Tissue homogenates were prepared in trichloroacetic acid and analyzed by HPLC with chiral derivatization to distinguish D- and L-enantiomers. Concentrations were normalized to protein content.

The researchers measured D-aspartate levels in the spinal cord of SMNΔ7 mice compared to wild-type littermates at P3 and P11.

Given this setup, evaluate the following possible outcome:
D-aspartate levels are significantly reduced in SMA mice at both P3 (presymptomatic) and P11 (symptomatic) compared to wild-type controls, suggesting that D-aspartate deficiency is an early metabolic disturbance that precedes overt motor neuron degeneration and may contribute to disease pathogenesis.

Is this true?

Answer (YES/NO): NO